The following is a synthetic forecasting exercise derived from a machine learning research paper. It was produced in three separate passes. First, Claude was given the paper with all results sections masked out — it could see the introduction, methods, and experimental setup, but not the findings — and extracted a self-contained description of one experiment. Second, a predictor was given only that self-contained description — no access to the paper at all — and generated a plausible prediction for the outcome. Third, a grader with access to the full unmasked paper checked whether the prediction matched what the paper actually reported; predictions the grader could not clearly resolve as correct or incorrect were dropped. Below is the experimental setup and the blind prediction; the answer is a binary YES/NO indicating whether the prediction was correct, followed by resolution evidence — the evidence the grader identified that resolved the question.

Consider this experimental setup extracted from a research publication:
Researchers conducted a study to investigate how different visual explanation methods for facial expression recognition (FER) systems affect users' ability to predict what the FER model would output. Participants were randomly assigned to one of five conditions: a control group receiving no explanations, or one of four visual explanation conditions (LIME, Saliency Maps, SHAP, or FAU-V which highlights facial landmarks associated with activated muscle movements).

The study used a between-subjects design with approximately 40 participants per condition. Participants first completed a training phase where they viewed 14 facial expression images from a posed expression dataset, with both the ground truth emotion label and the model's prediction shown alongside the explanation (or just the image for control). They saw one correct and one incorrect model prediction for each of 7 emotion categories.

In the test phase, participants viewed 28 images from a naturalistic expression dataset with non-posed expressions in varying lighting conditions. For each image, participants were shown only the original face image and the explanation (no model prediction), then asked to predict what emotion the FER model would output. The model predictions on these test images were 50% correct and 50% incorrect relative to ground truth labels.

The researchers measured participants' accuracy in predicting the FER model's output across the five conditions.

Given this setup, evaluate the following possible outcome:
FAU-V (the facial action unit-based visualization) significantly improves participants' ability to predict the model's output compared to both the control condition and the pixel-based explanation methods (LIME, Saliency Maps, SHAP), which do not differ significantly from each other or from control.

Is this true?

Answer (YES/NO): NO